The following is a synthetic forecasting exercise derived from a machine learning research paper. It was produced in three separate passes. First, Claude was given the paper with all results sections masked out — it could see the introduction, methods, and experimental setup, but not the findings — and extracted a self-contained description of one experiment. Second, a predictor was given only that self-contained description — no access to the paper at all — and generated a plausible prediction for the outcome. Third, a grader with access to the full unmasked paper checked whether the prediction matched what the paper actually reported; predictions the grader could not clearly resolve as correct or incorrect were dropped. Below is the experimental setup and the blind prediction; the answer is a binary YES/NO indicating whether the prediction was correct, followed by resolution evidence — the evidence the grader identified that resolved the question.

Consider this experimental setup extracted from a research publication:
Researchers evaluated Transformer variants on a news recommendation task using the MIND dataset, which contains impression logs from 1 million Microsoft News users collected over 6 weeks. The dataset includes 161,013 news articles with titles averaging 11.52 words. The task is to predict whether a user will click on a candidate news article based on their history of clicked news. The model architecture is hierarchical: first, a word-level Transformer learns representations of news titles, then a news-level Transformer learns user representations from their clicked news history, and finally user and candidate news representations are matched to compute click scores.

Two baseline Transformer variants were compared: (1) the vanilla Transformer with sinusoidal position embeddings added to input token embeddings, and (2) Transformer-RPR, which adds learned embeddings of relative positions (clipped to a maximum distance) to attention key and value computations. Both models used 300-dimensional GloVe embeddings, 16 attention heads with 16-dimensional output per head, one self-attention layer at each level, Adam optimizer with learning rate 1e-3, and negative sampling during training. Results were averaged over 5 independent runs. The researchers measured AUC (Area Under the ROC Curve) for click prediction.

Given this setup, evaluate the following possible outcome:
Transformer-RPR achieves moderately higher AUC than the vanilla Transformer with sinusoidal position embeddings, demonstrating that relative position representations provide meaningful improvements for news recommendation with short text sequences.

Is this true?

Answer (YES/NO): NO